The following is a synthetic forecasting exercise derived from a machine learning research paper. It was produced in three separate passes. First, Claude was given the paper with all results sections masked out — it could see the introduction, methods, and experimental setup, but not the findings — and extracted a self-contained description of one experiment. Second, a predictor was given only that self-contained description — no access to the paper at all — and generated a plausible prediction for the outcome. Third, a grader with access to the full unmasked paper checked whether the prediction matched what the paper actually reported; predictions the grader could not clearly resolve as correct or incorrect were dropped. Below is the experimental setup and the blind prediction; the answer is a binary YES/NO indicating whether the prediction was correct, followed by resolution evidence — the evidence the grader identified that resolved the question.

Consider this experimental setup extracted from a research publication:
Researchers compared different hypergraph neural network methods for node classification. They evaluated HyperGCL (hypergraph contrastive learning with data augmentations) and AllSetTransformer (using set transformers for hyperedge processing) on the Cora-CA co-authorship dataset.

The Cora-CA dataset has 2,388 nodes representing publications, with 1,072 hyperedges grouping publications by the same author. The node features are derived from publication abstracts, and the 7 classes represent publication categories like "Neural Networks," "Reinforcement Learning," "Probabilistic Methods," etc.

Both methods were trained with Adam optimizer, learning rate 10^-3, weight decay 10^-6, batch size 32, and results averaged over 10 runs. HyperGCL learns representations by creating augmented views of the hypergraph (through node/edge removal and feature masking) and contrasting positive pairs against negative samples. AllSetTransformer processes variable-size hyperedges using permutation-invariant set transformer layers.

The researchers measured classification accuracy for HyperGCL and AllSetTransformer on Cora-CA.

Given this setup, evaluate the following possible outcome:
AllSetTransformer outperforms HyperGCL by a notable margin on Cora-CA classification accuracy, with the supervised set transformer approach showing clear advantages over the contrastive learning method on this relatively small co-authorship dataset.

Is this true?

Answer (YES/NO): NO